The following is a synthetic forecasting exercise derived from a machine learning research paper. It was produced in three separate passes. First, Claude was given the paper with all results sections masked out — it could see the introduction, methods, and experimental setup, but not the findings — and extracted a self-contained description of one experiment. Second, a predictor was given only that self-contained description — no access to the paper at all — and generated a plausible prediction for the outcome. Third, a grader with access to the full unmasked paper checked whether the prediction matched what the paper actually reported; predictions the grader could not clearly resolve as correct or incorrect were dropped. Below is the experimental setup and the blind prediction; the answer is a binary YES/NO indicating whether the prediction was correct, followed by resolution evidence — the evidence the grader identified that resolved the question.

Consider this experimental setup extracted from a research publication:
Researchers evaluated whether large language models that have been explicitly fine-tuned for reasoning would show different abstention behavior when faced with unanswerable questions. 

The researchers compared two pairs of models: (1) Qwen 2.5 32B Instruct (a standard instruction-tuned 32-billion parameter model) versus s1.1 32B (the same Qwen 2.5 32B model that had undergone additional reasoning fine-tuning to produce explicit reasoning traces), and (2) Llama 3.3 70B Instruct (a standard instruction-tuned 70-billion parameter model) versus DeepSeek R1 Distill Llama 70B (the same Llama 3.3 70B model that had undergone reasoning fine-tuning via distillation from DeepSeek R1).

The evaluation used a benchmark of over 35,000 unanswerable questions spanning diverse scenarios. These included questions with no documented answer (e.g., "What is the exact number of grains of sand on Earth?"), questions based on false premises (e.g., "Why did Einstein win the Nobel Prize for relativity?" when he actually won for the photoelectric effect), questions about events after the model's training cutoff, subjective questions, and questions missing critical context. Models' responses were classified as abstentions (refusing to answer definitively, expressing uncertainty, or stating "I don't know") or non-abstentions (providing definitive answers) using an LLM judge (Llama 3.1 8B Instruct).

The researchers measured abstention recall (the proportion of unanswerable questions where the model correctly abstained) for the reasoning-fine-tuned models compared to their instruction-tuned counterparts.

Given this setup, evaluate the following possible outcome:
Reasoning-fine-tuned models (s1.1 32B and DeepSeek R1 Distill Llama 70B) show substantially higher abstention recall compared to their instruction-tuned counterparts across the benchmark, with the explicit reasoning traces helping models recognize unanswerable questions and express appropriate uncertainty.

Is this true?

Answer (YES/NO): NO